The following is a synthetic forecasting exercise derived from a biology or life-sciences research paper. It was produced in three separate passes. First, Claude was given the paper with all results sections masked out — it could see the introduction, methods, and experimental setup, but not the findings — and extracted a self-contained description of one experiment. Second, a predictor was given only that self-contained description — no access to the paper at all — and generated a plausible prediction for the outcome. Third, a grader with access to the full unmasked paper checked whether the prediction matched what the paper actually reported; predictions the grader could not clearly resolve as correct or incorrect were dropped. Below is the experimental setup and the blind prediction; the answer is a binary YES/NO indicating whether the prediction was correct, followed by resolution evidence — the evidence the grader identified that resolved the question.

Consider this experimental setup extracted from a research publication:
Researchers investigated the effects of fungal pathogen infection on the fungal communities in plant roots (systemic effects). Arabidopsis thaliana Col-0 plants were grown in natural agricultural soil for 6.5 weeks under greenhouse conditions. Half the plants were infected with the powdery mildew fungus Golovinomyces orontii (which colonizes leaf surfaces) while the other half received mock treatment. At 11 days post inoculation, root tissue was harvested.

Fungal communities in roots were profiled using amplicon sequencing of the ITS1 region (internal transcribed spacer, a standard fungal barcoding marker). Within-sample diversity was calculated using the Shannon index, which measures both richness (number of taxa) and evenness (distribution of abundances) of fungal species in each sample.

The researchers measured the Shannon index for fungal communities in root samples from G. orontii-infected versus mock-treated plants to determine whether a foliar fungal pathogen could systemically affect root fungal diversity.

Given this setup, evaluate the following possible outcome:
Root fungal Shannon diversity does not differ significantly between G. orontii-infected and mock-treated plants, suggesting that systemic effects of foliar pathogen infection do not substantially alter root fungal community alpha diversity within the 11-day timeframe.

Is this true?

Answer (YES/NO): YES